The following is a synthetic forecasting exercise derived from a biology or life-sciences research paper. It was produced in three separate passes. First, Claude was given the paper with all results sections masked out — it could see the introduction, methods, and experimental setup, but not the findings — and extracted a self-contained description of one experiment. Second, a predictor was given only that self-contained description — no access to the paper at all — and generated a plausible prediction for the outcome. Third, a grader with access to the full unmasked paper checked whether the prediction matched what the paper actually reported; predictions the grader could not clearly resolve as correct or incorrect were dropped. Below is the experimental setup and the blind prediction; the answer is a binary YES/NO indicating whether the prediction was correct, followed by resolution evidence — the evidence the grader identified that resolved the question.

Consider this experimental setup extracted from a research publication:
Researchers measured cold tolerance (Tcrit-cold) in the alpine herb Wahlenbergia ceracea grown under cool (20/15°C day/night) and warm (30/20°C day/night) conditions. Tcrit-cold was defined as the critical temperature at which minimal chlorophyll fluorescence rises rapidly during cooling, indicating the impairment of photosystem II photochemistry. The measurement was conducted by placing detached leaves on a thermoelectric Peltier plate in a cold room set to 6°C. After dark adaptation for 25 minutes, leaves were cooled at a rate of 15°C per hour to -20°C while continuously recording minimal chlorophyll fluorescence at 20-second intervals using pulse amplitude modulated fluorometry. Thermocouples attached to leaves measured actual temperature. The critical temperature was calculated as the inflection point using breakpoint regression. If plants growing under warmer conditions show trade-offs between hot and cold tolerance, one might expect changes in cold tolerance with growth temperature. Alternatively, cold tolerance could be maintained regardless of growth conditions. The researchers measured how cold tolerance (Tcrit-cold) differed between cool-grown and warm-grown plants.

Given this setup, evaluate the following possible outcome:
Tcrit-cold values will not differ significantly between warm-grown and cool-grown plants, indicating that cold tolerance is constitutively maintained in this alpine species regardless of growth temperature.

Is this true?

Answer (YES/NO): YES